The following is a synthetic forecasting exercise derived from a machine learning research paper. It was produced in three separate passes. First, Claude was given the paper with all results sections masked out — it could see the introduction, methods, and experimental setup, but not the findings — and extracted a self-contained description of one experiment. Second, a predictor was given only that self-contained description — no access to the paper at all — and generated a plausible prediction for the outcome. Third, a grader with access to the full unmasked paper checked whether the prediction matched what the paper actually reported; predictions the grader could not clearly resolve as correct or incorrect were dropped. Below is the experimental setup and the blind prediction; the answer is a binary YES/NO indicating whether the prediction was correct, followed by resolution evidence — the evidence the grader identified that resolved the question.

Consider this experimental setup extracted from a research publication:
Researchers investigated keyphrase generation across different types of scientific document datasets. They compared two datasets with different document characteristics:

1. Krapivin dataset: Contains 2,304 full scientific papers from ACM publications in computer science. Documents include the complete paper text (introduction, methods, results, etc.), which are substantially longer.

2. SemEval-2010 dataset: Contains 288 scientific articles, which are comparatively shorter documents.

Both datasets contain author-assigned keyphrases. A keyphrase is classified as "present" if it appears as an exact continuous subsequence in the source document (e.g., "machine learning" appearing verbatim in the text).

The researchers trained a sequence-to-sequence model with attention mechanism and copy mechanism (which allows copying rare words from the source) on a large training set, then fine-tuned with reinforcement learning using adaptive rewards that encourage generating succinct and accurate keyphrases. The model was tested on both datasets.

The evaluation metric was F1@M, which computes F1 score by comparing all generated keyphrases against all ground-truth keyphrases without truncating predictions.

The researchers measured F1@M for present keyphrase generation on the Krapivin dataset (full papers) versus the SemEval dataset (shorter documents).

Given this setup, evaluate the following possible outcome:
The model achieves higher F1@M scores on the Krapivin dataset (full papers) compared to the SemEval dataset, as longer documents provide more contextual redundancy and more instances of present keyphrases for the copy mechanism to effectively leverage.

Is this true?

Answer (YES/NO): YES